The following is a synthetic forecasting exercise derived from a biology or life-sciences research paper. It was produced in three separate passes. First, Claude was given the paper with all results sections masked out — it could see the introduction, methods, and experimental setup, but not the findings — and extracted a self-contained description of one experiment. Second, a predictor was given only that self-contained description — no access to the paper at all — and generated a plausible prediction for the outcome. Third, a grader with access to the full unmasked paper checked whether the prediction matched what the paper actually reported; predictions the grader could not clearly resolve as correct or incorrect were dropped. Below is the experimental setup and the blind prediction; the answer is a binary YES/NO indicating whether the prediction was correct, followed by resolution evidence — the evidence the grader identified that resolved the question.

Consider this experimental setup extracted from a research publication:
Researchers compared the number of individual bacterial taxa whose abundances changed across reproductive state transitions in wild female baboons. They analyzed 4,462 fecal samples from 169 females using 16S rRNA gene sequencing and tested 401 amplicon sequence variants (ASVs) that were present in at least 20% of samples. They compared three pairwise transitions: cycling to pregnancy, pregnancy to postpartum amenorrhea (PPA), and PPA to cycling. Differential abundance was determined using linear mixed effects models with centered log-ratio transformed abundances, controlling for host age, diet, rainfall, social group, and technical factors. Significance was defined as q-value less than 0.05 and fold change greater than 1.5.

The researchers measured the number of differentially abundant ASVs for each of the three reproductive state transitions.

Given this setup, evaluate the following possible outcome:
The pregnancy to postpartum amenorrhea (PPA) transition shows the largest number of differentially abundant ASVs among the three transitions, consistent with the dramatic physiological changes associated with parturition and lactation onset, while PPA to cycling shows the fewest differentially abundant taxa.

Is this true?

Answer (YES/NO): YES